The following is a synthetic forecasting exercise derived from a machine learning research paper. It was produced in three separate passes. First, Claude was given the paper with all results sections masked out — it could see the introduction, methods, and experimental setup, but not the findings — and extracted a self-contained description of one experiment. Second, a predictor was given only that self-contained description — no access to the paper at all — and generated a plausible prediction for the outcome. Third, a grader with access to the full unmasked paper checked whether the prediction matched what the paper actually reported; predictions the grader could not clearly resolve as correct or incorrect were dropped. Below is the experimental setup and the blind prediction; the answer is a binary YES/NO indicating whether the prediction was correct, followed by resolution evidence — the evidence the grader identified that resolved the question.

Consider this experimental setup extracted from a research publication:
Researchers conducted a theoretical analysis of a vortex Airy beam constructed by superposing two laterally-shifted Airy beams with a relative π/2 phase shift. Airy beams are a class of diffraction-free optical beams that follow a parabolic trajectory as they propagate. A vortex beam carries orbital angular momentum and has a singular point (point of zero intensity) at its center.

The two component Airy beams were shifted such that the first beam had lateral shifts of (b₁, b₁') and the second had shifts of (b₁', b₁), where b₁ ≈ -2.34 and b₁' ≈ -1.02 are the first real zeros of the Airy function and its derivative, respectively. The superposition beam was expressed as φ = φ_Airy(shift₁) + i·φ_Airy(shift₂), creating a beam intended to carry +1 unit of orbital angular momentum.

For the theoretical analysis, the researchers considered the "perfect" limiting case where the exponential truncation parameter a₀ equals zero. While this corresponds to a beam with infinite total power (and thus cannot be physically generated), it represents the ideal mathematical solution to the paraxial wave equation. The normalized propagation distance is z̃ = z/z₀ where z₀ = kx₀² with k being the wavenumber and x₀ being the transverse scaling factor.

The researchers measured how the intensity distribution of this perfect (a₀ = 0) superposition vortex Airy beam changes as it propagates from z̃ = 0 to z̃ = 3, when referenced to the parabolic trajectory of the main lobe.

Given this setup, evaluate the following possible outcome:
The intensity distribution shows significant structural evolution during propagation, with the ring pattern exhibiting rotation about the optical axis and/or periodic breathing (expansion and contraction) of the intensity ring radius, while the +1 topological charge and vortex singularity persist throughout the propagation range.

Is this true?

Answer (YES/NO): NO